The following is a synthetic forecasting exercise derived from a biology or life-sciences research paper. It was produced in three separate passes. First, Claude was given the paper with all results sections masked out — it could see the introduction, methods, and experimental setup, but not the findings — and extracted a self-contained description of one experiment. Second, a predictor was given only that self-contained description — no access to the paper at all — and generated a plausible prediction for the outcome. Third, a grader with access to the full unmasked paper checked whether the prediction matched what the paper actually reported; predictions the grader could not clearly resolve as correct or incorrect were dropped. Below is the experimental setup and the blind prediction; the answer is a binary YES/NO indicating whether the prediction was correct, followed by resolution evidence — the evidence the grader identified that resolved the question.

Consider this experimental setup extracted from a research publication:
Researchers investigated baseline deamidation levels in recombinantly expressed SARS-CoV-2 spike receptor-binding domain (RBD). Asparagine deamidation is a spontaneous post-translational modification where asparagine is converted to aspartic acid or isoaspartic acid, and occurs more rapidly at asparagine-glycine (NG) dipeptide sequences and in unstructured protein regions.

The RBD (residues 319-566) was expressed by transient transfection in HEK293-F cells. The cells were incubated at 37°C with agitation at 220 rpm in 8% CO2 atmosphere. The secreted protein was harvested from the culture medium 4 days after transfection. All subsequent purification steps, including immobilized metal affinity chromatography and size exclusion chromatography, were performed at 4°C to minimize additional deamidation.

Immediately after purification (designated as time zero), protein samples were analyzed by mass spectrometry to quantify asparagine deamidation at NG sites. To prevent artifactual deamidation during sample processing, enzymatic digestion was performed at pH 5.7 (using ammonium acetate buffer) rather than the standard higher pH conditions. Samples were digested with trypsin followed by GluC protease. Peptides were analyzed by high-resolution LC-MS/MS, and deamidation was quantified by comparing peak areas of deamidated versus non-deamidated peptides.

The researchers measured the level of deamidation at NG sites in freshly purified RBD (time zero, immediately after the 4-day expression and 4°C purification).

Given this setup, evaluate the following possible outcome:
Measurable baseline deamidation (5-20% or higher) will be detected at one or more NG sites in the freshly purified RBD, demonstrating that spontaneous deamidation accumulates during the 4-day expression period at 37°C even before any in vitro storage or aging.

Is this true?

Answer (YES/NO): YES